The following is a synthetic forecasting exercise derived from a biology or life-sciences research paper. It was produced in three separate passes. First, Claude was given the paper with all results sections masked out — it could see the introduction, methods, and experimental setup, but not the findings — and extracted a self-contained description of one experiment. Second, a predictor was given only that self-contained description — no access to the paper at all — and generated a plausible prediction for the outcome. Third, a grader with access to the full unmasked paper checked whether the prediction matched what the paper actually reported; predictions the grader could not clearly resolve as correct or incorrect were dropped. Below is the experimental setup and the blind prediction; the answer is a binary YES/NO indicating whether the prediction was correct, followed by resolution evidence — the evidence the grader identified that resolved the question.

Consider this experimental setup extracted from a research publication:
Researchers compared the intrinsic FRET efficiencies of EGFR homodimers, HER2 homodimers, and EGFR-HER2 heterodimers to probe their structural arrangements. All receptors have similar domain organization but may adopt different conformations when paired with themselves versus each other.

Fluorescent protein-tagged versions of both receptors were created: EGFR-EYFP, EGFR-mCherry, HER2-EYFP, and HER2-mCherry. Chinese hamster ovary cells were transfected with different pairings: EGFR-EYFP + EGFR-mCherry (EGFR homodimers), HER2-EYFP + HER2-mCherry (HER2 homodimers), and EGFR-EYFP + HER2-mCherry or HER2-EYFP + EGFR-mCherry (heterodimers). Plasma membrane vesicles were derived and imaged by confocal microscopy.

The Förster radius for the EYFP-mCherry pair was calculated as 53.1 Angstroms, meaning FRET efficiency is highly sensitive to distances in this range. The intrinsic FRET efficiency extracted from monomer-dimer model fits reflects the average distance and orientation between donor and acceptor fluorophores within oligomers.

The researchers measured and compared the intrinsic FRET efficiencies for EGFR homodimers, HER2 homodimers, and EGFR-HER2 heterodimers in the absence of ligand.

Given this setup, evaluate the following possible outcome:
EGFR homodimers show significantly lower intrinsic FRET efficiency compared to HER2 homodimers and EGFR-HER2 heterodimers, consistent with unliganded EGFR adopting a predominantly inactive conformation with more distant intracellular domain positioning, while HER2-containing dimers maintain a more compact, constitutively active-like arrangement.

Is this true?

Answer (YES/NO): NO